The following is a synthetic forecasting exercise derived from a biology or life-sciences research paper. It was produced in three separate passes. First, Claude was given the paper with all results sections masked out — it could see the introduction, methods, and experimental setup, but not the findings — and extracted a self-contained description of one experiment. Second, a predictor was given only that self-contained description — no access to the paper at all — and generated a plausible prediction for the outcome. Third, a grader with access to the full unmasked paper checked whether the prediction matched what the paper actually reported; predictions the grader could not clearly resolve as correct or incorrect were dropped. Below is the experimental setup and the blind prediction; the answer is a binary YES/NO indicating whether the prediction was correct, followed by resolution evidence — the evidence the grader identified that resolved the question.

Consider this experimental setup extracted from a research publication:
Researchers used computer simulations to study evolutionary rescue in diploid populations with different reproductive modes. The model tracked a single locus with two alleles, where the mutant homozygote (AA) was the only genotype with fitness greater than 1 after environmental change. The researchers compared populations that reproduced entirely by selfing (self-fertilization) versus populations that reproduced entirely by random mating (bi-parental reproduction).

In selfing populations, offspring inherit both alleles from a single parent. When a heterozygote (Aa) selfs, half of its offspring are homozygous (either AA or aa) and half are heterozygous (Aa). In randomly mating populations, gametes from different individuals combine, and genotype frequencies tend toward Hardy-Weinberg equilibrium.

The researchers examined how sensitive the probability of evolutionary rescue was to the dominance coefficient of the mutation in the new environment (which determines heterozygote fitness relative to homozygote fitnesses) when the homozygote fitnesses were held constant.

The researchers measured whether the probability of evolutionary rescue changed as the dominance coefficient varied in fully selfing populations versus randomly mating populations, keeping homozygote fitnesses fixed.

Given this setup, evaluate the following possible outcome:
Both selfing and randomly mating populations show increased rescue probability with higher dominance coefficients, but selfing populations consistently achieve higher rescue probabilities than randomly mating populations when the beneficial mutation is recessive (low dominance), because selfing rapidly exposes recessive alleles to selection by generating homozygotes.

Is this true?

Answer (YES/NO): NO